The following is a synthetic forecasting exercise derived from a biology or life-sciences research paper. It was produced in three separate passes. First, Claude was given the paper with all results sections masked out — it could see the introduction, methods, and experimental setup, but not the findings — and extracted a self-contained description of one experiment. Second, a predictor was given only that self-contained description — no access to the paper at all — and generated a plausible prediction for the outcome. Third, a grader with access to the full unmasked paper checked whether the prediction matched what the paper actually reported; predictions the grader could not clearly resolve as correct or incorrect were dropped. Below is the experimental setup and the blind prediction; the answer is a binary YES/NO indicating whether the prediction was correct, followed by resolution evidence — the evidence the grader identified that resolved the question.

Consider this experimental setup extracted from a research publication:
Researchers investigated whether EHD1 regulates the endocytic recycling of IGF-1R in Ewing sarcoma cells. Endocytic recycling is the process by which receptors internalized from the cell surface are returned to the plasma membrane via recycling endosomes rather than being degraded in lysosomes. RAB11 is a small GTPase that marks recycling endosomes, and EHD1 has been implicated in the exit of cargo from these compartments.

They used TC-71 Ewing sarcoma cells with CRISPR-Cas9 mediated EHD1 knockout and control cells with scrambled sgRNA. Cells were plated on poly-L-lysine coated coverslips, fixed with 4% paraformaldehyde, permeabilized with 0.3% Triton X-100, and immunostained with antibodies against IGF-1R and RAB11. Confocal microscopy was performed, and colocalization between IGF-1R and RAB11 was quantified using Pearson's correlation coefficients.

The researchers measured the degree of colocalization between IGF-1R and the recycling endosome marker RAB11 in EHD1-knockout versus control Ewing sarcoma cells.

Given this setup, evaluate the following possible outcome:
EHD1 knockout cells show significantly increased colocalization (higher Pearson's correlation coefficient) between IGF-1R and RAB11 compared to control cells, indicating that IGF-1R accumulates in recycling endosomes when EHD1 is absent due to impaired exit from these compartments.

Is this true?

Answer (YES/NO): YES